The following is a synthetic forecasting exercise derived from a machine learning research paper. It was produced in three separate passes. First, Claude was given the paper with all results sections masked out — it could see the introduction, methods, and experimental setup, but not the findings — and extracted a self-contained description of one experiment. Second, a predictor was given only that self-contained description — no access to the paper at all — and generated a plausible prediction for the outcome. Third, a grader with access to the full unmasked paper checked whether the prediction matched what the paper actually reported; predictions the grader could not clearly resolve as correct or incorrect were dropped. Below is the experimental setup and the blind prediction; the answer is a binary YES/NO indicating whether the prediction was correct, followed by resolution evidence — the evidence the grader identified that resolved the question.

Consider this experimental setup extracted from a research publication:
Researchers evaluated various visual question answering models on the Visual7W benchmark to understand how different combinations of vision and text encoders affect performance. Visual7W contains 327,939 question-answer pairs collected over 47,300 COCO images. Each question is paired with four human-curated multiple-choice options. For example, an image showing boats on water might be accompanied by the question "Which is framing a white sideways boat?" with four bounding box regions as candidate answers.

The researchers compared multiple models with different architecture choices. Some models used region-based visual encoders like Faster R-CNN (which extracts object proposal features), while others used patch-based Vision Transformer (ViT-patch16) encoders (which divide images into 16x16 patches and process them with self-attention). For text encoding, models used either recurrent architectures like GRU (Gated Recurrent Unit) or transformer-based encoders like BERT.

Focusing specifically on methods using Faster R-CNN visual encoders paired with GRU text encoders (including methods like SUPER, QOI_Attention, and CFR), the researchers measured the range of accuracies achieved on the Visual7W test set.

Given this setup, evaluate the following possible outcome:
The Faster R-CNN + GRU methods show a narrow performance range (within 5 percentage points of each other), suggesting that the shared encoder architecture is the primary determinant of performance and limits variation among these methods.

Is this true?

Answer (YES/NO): NO